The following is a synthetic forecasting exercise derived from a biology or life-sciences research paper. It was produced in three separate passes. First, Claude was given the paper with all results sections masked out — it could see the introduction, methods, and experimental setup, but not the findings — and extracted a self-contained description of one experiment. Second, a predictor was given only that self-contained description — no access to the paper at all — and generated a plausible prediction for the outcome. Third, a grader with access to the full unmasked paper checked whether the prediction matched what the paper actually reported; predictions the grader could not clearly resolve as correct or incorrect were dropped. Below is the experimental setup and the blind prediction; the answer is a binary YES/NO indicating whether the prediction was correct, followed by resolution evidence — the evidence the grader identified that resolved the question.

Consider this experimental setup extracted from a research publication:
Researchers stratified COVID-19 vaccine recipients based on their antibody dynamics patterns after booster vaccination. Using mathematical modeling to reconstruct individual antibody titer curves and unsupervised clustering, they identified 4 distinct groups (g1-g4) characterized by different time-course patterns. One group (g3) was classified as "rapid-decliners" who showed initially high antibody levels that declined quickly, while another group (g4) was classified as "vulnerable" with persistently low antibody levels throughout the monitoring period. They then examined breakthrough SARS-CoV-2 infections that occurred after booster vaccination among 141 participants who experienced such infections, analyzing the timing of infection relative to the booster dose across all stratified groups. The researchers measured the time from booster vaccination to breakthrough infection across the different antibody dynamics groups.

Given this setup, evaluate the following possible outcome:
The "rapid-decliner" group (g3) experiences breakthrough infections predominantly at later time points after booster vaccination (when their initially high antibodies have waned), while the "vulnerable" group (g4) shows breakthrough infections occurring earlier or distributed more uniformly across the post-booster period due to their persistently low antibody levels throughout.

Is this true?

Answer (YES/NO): NO